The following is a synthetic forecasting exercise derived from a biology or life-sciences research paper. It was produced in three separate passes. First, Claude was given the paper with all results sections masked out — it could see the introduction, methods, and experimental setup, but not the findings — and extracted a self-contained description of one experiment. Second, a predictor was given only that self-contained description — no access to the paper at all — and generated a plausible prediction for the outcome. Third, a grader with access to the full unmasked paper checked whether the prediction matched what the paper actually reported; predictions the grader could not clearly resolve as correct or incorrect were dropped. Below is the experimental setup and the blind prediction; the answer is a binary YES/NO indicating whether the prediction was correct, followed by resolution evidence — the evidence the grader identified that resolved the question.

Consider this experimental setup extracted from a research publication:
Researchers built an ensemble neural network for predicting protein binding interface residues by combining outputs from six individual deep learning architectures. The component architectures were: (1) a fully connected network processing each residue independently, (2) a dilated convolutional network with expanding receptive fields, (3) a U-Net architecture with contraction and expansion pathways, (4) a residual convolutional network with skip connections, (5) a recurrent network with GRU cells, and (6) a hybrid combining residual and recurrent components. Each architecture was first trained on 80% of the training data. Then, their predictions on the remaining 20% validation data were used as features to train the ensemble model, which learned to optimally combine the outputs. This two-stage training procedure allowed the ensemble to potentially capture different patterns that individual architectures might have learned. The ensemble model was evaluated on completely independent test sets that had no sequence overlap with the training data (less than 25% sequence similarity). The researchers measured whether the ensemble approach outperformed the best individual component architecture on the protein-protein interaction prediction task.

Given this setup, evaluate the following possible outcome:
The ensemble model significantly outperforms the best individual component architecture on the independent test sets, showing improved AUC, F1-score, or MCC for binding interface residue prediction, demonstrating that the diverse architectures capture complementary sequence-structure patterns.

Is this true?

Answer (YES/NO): YES